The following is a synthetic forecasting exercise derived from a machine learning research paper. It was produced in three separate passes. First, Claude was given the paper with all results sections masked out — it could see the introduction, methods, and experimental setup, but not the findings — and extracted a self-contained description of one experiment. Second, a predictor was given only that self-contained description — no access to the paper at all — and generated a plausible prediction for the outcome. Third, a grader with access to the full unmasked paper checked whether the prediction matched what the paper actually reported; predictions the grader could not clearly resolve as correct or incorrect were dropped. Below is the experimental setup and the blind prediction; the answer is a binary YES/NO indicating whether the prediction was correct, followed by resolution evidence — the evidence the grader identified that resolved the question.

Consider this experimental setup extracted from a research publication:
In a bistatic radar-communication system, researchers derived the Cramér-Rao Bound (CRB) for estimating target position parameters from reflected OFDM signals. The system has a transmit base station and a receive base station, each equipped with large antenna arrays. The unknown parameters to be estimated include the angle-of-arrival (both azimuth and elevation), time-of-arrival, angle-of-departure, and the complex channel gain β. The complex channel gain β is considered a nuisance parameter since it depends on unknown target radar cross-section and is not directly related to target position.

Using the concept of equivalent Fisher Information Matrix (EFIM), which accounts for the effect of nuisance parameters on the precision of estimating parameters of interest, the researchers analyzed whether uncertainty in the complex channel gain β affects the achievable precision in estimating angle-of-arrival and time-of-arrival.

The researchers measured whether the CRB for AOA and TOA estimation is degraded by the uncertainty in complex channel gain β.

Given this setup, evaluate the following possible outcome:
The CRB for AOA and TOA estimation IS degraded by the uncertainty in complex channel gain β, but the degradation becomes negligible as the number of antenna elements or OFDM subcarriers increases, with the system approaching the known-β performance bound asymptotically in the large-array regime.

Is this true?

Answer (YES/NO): NO